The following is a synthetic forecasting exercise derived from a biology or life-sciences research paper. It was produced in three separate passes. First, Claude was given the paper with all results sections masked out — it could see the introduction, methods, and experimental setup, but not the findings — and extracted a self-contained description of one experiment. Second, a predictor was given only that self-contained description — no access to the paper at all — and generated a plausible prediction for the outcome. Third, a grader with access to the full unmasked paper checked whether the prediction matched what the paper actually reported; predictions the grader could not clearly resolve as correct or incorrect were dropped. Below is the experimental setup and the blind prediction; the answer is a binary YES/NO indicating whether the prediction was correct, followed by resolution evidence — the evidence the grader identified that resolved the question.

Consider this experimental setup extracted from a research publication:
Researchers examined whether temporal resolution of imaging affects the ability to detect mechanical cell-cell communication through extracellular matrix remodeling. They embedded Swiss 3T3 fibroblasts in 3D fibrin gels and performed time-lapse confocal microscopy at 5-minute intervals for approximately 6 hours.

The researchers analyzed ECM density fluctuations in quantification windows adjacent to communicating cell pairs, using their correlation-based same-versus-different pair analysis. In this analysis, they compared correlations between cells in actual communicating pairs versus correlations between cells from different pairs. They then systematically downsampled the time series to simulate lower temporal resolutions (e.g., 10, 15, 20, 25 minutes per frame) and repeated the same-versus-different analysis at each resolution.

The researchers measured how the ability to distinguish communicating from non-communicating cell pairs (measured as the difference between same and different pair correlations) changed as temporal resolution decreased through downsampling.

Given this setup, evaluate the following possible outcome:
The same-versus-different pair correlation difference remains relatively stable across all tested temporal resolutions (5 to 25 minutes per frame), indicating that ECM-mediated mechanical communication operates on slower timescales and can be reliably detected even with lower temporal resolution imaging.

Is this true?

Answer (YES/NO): NO